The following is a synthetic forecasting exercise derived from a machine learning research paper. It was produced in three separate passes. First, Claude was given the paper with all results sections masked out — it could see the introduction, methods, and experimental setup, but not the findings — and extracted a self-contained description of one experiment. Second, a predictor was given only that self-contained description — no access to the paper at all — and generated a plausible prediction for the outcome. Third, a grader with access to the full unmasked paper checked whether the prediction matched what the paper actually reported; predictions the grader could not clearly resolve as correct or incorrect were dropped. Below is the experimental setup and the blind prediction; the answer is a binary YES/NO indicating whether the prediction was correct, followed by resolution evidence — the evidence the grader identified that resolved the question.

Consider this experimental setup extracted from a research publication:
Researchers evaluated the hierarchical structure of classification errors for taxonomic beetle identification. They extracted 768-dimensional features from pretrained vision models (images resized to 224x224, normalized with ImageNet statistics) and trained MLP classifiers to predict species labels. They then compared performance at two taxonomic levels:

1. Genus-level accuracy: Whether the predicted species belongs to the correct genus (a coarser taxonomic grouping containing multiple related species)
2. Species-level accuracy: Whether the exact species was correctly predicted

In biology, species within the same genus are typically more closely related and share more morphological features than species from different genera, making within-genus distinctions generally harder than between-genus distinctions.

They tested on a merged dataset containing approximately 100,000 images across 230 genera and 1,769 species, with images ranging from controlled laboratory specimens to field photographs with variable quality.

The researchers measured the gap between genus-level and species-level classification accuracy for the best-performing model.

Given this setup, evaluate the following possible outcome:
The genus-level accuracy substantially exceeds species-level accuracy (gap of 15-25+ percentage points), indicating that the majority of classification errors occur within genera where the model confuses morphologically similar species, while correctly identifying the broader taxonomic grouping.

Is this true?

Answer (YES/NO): NO